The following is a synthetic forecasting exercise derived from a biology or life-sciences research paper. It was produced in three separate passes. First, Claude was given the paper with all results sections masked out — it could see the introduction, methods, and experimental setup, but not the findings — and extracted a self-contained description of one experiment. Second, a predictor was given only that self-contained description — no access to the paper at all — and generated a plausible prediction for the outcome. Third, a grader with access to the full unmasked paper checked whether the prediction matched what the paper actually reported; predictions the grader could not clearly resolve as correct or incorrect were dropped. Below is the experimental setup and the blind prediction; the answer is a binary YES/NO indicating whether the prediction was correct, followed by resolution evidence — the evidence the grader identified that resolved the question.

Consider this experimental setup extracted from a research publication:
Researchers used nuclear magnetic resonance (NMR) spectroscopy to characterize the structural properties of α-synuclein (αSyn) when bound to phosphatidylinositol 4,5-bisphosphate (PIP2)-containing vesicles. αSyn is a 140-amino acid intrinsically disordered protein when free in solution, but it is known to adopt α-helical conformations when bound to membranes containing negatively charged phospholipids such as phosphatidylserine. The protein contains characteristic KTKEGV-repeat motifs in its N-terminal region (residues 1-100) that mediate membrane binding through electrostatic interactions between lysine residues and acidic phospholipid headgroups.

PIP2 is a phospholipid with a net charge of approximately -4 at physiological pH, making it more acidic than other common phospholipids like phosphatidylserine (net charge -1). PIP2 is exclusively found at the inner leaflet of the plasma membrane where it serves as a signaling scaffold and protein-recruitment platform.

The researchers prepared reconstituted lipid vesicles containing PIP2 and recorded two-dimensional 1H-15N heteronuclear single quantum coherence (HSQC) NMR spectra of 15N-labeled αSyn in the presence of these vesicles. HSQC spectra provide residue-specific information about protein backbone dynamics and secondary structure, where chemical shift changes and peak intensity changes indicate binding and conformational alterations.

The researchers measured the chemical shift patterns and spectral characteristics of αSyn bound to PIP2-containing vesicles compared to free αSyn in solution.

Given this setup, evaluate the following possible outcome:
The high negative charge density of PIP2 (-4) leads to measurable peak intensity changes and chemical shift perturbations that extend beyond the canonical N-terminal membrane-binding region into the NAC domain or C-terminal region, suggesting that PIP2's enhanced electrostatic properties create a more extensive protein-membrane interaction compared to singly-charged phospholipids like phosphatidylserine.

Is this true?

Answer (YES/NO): NO